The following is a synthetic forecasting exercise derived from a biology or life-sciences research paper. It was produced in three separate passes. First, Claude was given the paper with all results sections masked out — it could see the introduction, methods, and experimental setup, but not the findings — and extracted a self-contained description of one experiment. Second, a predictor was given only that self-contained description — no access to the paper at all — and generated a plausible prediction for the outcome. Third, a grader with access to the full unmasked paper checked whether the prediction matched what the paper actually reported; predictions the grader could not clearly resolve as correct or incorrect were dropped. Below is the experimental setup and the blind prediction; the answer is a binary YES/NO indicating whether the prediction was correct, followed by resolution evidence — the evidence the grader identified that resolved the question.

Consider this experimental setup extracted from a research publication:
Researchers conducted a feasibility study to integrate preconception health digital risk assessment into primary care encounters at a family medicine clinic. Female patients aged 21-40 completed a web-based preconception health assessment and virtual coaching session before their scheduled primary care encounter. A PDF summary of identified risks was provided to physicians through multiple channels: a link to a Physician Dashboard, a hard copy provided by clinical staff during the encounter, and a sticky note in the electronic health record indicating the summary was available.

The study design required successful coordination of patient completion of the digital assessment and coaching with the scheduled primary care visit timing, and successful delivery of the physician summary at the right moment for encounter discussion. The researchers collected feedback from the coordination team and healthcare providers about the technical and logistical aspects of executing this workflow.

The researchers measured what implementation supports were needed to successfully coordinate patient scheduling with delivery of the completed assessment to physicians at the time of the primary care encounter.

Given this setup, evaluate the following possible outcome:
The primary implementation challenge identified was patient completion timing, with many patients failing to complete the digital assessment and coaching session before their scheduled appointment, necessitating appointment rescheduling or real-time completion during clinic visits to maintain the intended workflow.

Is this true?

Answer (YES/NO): NO